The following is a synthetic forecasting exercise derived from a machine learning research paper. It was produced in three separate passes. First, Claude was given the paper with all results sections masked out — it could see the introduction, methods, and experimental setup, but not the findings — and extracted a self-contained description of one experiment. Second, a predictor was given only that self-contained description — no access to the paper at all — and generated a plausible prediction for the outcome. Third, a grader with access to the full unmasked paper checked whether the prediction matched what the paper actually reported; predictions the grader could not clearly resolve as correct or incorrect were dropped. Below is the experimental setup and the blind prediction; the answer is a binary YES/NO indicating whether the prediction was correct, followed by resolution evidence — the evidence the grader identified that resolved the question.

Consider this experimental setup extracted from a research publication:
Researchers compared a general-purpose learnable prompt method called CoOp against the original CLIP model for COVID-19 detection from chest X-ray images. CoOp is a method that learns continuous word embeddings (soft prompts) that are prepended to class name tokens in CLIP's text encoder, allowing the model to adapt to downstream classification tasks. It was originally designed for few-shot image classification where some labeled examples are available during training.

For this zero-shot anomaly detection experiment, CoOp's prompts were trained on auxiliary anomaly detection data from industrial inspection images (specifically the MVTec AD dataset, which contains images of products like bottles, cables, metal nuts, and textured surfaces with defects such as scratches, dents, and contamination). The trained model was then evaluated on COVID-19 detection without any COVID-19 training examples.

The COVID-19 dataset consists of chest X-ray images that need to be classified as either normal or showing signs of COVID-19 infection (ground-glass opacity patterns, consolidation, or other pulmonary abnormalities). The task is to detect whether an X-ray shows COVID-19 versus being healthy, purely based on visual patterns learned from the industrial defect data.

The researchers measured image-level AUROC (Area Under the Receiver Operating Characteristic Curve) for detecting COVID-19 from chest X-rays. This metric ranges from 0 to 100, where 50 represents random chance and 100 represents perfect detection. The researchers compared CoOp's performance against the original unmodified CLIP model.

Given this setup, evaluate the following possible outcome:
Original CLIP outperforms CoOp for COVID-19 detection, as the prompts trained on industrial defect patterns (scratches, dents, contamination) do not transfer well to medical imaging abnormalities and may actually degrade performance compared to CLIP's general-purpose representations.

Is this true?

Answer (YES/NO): YES